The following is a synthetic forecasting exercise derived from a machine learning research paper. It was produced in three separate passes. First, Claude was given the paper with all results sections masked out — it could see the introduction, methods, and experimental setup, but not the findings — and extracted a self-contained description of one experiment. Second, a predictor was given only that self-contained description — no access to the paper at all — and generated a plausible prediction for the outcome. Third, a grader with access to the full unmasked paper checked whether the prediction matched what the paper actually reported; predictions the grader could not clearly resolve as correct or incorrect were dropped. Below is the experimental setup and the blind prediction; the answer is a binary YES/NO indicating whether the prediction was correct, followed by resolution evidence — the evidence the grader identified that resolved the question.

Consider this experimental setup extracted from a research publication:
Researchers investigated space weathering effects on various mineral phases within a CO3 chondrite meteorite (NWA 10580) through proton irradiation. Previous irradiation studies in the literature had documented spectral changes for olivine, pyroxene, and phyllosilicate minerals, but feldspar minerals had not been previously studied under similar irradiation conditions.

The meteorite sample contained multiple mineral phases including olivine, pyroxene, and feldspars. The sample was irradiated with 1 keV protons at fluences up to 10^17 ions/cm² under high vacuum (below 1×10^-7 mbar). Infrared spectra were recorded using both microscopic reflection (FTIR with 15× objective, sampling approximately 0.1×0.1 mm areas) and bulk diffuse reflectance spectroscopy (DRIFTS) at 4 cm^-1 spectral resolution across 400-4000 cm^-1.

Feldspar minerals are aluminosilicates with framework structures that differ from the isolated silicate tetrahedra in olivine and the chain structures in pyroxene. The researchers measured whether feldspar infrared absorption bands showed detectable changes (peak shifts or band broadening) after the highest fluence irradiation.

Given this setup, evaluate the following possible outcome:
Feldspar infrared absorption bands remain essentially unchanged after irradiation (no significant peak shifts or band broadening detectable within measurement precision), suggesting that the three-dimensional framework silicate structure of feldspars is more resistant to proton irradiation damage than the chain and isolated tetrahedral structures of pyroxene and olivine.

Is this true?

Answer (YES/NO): NO